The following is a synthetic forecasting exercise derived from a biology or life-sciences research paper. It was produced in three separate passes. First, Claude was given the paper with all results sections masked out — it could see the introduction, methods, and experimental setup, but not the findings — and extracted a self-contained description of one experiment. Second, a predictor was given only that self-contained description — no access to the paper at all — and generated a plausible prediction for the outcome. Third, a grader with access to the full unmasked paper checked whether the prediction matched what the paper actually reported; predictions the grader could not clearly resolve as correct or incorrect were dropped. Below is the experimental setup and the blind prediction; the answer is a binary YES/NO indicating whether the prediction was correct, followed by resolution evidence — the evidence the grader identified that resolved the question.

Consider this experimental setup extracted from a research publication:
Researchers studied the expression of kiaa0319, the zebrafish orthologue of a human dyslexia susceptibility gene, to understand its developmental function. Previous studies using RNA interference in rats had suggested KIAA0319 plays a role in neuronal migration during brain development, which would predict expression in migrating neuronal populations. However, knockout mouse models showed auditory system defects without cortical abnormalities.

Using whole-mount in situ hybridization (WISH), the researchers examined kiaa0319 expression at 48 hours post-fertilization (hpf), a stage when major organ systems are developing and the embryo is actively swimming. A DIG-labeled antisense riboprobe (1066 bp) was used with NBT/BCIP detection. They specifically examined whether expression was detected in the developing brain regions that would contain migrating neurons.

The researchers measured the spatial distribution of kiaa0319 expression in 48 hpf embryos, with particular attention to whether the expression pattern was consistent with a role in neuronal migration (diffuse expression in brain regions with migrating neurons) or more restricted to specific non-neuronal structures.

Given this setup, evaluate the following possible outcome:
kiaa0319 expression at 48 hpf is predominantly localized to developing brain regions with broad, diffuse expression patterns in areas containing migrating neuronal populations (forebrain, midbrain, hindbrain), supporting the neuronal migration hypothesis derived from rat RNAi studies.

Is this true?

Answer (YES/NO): NO